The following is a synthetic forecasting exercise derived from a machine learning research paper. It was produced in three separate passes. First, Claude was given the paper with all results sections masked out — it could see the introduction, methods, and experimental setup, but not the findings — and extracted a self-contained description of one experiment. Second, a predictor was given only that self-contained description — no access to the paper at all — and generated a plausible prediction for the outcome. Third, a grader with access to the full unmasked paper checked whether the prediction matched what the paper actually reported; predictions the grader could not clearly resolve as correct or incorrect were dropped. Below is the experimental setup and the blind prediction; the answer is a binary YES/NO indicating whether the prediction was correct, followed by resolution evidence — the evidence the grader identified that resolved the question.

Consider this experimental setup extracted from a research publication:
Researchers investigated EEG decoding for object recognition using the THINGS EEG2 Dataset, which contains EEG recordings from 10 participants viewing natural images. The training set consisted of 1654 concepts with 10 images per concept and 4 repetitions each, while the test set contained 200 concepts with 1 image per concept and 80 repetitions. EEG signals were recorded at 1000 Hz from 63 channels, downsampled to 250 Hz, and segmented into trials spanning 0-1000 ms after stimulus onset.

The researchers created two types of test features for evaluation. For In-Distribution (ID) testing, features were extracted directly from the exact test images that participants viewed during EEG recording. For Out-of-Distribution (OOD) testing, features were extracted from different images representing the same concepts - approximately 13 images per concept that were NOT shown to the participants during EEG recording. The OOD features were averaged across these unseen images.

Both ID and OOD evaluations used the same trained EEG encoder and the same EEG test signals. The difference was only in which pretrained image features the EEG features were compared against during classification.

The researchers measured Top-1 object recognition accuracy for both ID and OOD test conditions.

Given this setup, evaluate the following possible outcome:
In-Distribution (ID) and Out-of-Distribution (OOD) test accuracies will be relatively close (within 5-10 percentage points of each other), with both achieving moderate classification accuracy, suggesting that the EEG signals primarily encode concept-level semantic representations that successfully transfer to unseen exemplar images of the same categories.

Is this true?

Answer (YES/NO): YES